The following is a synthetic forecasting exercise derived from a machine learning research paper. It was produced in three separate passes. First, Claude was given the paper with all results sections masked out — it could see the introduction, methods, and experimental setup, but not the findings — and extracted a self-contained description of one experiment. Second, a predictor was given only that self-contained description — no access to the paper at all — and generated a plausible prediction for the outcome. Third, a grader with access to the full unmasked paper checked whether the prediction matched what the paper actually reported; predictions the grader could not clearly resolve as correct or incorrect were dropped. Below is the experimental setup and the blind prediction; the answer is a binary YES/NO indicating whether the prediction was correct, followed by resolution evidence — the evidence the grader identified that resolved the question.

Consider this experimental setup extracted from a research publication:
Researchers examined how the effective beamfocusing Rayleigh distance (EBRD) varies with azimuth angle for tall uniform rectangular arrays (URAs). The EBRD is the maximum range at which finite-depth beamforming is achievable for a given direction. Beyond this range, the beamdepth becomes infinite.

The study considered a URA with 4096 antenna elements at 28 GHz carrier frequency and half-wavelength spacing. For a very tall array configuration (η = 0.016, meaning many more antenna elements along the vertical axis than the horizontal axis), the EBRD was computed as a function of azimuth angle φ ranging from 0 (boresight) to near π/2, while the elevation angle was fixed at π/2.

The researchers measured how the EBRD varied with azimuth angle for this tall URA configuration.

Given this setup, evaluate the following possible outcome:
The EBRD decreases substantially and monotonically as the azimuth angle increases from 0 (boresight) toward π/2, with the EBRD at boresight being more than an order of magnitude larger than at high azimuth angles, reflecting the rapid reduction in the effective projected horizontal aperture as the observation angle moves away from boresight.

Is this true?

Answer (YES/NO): NO